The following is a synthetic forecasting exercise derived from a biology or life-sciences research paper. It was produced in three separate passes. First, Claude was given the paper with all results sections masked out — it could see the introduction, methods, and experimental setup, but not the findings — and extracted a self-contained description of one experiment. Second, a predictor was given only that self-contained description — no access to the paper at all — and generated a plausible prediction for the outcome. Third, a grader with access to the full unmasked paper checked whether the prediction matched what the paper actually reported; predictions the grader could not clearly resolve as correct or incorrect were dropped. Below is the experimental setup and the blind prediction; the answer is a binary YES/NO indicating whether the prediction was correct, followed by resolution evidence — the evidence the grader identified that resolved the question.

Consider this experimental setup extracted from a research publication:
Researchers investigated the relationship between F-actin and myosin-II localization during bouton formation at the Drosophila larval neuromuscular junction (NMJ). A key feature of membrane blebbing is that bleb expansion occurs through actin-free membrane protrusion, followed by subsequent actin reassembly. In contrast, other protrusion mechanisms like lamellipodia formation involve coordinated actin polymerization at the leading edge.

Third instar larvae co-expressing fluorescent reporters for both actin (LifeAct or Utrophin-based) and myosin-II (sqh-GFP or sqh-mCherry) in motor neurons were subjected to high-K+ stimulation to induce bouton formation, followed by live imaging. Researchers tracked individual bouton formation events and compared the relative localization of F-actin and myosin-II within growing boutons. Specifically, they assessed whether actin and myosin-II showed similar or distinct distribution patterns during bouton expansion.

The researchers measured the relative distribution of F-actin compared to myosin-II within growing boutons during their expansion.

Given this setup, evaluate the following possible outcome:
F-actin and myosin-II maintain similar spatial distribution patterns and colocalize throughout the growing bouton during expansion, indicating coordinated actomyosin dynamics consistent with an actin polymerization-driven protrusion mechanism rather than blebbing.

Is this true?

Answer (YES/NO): NO